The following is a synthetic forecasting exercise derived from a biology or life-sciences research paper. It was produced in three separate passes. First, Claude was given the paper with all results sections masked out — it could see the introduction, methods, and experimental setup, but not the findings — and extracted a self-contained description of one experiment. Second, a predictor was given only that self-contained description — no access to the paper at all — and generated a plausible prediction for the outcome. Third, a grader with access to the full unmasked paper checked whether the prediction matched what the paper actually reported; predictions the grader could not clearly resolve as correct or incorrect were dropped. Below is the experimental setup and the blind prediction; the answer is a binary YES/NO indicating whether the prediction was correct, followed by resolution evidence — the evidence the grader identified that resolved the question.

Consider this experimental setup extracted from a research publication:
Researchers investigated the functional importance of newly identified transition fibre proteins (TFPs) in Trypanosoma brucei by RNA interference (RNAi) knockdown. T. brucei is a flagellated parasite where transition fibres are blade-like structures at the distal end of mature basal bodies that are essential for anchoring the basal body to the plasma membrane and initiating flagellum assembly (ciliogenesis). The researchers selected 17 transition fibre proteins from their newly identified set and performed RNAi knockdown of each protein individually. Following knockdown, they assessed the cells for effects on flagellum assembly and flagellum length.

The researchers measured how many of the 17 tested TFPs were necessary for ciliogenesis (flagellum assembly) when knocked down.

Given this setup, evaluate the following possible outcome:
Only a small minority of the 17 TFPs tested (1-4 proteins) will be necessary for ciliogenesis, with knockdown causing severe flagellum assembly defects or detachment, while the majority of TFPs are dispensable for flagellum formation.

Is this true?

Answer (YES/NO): NO